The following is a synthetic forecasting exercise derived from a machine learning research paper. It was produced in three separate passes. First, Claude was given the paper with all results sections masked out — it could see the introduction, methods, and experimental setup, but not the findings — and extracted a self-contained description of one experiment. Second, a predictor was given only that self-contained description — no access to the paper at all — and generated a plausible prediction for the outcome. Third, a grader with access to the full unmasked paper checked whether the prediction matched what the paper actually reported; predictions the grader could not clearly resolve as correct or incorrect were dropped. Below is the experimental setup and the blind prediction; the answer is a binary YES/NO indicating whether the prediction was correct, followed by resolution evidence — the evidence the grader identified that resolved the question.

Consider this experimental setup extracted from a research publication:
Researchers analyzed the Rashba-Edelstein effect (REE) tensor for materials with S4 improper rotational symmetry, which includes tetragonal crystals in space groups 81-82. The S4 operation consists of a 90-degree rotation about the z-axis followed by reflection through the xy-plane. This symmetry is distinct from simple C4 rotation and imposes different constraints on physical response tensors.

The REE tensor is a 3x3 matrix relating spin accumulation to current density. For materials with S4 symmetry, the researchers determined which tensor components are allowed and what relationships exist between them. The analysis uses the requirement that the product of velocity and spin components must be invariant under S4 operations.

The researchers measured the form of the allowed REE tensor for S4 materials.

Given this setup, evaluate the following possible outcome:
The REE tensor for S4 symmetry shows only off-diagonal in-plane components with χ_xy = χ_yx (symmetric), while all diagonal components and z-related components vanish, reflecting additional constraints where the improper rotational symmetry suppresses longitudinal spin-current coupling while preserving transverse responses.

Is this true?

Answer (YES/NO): NO